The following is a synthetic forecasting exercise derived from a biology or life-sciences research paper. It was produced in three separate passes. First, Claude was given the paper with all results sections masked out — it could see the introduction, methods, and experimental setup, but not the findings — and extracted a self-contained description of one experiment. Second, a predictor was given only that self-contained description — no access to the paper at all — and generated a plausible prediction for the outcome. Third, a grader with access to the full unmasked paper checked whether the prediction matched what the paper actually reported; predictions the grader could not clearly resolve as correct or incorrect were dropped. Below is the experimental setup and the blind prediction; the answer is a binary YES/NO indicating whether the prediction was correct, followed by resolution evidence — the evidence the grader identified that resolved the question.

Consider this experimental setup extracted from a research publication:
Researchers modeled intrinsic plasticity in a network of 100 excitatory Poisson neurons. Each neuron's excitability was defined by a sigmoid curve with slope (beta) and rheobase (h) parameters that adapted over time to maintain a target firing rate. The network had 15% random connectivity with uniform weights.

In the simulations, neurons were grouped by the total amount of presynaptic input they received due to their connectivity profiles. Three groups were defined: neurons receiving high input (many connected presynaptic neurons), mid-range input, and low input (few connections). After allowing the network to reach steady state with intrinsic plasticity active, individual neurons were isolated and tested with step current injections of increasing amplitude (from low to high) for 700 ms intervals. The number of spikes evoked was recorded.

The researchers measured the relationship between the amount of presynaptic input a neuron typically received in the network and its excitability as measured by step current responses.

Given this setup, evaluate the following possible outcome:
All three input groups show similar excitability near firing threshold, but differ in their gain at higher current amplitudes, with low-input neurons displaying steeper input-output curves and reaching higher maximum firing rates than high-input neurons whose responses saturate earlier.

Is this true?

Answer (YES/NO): NO